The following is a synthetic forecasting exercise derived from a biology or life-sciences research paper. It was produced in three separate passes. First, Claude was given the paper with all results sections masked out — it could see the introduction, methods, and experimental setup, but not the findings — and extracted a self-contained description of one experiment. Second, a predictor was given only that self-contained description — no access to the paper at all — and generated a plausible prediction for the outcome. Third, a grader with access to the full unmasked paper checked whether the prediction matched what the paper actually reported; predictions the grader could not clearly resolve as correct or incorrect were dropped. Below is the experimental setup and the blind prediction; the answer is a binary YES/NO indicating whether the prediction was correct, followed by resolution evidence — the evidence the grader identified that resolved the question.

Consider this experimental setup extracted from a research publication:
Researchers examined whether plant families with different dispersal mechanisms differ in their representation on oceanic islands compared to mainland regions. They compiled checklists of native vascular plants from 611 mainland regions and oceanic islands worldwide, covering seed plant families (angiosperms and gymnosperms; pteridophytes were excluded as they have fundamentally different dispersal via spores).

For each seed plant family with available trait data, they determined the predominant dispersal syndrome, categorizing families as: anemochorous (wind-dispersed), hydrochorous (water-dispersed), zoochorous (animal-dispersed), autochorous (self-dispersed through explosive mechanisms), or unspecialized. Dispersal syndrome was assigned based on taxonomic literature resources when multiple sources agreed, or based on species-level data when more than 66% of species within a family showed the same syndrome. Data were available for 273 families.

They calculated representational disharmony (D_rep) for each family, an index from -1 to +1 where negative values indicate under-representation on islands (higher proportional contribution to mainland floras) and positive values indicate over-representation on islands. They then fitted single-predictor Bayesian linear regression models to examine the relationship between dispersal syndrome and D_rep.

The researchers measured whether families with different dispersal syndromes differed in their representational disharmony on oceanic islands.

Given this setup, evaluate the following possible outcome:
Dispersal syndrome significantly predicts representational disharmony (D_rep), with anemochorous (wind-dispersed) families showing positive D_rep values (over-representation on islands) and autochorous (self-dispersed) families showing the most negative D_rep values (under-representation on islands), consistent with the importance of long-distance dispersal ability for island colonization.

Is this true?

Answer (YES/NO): NO